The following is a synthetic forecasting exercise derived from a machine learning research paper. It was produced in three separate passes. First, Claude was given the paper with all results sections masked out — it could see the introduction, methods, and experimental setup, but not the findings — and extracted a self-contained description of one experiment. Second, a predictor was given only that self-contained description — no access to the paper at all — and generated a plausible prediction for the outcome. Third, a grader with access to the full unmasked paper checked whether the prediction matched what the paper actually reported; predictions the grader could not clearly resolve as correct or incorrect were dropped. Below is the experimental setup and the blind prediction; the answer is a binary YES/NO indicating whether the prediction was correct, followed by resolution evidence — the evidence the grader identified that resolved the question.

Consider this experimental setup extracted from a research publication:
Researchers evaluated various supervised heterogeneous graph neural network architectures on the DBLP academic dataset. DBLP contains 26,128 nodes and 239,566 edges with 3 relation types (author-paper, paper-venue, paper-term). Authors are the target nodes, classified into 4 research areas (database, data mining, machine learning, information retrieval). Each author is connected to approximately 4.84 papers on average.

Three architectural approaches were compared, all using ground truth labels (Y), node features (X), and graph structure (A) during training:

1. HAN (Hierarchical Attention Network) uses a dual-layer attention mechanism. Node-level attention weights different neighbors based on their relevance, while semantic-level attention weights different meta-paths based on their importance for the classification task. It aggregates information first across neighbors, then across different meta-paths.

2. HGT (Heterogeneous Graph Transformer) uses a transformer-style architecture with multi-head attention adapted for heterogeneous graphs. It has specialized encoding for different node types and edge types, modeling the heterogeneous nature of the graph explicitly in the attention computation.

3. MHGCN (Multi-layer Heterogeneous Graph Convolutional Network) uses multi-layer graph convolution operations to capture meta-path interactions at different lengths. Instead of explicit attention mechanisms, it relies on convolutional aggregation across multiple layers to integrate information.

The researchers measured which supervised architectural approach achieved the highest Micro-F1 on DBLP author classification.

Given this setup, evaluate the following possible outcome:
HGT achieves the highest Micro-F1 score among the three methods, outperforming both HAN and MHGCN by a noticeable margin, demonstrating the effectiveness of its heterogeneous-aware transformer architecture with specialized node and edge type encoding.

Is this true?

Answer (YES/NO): NO